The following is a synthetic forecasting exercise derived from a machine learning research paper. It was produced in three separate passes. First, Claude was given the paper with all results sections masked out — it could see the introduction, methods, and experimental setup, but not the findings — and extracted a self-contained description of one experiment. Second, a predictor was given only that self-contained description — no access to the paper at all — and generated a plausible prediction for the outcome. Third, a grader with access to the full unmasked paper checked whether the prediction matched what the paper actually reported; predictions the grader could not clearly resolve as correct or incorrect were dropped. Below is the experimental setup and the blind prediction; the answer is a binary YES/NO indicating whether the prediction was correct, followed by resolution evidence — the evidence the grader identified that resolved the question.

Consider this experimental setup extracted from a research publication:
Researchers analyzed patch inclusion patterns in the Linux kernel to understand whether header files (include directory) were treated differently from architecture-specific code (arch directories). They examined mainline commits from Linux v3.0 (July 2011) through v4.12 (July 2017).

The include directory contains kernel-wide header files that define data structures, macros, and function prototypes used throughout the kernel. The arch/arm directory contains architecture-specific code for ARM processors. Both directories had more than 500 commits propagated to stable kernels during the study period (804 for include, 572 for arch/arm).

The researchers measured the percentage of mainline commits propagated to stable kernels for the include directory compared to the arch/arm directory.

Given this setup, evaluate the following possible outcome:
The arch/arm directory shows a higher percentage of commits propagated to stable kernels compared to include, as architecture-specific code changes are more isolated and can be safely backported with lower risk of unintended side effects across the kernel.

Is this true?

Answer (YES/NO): NO